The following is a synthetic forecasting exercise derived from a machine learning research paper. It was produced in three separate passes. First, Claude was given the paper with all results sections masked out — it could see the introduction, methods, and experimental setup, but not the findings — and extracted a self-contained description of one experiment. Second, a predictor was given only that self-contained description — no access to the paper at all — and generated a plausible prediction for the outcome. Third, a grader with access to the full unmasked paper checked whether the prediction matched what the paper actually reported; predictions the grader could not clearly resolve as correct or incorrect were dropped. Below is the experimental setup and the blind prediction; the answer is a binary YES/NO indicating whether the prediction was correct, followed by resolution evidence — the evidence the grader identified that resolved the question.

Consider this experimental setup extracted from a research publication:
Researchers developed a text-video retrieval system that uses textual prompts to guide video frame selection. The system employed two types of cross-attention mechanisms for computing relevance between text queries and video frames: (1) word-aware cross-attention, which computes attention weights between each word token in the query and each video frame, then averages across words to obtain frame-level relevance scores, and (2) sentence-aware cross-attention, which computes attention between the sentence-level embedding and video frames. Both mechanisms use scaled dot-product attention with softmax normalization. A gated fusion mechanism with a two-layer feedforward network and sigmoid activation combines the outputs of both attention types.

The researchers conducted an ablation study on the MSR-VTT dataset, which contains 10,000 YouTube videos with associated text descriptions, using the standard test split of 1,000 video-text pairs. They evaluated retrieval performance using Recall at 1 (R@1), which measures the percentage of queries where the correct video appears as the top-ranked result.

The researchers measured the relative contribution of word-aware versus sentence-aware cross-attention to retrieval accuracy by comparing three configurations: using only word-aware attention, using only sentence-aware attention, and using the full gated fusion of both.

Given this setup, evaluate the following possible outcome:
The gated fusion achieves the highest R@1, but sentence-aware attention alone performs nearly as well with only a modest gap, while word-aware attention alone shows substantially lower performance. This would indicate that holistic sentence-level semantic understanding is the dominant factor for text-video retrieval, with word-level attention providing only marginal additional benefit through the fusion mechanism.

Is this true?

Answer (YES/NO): NO